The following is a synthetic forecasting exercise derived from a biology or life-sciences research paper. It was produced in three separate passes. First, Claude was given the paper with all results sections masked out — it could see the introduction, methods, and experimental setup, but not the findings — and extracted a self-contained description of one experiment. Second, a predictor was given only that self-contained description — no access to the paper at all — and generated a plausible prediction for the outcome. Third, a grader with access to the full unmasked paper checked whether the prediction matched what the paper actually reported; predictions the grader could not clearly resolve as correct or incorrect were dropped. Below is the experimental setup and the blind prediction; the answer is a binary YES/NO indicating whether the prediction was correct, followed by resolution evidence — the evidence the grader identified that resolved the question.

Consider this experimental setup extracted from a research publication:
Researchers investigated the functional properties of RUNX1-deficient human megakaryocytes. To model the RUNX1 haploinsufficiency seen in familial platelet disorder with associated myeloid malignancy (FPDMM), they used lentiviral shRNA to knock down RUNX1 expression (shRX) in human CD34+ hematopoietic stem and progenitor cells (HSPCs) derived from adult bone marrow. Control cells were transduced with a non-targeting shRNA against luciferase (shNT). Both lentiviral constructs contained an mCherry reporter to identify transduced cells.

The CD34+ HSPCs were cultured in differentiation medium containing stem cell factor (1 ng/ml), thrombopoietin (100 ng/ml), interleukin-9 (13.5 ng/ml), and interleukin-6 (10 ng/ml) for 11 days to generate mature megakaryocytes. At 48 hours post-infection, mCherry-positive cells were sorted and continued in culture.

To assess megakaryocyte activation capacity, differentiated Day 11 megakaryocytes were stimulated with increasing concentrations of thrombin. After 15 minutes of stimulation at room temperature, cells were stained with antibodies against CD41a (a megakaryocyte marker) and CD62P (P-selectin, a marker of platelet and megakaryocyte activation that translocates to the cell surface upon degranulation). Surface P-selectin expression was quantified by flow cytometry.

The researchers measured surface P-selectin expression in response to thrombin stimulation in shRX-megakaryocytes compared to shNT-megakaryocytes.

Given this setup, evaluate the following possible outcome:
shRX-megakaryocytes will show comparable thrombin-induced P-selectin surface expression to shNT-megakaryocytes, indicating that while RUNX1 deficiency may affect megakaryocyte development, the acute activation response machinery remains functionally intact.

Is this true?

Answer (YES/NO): NO